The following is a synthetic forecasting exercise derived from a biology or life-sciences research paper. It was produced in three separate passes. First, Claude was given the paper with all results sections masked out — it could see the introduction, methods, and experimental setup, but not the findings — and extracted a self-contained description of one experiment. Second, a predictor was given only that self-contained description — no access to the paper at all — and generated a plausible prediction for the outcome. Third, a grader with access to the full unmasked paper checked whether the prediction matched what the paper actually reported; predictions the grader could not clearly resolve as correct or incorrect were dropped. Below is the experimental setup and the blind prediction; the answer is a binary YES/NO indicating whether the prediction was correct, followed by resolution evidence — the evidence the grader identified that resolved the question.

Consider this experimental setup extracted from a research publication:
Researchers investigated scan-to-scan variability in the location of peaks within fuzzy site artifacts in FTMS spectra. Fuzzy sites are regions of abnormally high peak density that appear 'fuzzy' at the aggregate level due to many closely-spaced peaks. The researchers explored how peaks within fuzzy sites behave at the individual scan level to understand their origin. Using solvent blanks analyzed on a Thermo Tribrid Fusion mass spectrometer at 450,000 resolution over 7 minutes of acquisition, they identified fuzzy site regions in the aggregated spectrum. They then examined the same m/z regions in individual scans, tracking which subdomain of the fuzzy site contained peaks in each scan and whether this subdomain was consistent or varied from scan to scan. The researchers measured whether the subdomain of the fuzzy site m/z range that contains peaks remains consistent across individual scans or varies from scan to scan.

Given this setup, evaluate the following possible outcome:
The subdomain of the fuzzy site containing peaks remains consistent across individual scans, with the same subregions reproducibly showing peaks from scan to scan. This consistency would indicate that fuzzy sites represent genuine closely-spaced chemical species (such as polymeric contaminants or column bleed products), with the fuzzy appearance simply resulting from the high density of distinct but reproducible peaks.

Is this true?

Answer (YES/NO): NO